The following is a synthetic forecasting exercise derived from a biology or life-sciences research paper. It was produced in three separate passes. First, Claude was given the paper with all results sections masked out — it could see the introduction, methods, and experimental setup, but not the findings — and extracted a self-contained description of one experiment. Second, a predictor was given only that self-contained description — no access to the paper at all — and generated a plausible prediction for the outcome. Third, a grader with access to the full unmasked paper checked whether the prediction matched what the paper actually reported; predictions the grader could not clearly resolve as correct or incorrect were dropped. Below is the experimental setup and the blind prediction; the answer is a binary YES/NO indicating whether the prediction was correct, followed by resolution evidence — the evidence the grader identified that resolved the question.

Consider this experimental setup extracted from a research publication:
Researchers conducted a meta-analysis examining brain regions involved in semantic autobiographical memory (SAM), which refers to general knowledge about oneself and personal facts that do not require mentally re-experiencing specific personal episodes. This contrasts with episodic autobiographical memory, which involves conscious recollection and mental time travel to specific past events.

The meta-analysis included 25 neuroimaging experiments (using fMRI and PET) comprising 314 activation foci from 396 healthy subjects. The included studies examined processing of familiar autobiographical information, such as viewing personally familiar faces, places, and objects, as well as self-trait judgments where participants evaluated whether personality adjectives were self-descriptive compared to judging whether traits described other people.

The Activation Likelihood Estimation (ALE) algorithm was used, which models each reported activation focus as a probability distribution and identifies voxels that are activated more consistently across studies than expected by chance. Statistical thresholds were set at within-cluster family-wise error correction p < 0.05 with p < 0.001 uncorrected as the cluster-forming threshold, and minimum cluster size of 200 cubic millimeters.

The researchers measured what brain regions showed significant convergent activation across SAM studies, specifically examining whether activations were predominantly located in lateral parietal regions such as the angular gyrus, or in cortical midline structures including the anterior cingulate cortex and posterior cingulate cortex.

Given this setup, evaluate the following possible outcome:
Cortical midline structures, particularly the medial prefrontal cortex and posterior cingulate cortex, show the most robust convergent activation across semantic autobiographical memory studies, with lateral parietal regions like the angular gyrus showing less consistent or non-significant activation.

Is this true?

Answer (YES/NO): YES